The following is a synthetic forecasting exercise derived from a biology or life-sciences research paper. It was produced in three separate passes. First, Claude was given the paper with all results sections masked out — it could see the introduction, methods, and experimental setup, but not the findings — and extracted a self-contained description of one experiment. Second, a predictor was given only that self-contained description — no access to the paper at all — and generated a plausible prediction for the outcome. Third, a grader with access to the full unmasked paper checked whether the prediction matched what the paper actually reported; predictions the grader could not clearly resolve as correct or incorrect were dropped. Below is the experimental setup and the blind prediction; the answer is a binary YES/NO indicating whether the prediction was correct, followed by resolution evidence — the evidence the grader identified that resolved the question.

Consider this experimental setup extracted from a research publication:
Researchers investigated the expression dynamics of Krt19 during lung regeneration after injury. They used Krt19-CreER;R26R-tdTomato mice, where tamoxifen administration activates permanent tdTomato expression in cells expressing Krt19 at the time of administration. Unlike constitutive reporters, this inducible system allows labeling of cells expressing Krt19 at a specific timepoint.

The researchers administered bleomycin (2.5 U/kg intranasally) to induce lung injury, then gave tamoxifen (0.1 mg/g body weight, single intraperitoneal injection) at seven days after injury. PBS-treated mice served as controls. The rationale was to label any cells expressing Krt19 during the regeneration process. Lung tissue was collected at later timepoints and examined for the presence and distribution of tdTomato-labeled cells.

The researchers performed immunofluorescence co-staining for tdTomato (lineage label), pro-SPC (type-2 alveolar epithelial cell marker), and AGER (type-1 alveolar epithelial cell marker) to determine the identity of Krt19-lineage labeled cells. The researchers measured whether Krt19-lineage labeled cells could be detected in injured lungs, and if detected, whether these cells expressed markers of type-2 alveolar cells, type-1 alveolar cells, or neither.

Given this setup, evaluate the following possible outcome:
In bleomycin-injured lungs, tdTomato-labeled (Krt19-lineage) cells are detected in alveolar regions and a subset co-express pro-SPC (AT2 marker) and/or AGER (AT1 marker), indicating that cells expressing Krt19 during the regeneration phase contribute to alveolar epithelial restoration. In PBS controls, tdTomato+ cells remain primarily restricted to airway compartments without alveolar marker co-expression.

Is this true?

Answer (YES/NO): NO